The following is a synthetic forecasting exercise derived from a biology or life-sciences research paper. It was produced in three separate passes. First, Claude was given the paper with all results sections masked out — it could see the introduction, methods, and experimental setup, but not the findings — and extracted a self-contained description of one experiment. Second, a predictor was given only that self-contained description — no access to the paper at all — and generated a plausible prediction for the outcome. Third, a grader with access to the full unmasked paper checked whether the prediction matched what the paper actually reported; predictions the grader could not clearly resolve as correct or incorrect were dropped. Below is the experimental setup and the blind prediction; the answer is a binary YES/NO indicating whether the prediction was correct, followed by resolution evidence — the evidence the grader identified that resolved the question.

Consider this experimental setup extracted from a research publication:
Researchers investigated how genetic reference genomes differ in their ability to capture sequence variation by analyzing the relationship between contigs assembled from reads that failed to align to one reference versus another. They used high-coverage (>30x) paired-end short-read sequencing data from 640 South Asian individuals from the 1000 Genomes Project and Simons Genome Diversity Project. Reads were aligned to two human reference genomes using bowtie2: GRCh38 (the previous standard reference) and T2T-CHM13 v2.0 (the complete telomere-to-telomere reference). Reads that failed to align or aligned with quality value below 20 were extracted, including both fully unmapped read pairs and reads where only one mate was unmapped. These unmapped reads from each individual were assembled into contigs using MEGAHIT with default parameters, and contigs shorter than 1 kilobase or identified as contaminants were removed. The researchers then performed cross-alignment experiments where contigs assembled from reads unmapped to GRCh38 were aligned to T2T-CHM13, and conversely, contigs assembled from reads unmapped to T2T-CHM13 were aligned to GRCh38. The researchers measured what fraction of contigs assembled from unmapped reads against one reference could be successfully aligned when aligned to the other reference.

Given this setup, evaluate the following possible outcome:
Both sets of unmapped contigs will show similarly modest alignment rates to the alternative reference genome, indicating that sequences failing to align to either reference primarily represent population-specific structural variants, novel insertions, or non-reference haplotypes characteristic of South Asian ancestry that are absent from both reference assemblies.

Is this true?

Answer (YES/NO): NO